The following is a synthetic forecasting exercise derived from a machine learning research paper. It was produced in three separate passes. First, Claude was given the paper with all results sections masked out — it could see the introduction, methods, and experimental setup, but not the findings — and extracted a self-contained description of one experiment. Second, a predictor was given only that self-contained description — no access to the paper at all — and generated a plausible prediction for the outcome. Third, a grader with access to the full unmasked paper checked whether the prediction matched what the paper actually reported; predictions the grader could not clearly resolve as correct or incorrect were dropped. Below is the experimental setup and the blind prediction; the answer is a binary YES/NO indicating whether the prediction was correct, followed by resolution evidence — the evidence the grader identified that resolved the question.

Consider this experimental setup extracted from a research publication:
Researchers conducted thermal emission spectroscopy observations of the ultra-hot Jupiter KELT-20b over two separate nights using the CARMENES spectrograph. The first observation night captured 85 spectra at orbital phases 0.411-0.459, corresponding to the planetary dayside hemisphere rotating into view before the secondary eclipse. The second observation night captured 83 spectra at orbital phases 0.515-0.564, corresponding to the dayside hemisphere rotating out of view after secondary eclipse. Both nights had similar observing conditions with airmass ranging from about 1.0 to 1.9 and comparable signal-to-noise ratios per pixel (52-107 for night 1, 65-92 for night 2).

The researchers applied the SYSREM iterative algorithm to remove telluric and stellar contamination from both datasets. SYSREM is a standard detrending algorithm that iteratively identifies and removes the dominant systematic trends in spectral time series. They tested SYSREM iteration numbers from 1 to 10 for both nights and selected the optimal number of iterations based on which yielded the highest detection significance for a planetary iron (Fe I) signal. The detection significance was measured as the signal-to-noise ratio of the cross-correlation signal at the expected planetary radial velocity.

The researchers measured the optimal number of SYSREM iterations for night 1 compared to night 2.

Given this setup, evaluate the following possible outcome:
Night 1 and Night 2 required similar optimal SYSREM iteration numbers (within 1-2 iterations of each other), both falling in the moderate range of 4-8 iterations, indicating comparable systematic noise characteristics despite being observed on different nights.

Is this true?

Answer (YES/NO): NO